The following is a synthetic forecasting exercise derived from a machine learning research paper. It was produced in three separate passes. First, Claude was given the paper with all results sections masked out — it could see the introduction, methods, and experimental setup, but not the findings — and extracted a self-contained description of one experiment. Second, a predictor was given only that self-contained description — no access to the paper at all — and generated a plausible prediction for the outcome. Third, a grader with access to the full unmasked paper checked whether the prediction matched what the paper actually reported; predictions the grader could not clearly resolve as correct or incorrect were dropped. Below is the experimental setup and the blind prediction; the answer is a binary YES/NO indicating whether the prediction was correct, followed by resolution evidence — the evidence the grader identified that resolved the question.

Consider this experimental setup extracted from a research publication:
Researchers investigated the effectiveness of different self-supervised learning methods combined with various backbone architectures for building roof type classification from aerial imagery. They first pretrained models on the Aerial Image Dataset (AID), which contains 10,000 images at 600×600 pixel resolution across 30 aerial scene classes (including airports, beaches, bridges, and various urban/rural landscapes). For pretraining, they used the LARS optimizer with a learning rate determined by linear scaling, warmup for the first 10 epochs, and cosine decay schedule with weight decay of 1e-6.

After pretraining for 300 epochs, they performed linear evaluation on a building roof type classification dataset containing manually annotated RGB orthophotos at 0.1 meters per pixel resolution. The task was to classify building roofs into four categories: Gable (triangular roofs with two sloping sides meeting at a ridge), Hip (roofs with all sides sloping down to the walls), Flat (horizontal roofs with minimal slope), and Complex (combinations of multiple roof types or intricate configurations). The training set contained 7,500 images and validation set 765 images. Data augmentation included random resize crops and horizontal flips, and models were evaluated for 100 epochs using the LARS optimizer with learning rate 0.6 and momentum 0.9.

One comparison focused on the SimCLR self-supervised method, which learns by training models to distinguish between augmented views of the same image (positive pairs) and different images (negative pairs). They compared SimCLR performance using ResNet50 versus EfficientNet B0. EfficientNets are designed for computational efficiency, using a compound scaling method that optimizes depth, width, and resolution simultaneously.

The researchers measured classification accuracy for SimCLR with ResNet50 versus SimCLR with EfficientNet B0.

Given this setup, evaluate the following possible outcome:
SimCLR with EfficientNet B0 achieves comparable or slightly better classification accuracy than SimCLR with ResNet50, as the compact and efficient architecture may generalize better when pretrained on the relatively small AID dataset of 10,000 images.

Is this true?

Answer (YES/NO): NO